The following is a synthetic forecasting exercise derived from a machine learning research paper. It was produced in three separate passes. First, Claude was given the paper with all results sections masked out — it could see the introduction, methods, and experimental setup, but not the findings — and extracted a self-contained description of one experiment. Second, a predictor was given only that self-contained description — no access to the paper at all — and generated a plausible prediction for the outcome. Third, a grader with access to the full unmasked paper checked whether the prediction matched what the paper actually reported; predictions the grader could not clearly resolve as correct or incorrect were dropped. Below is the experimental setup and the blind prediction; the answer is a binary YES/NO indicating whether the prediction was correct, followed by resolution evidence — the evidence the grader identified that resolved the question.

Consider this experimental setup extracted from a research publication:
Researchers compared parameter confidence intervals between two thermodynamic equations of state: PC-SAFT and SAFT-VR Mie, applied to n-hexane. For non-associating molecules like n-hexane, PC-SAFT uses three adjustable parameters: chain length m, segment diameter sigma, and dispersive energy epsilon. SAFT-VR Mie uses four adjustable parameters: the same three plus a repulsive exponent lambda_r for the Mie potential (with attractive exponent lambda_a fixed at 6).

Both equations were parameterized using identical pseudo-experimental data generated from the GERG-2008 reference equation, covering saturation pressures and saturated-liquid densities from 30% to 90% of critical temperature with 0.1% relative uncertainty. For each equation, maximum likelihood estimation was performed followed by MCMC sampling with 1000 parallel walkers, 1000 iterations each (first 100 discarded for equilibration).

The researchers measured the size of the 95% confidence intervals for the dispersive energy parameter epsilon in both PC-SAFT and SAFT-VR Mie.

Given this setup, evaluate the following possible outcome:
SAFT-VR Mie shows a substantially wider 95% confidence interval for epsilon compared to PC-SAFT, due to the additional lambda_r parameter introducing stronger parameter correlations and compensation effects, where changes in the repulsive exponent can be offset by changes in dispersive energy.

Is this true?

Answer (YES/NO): NO